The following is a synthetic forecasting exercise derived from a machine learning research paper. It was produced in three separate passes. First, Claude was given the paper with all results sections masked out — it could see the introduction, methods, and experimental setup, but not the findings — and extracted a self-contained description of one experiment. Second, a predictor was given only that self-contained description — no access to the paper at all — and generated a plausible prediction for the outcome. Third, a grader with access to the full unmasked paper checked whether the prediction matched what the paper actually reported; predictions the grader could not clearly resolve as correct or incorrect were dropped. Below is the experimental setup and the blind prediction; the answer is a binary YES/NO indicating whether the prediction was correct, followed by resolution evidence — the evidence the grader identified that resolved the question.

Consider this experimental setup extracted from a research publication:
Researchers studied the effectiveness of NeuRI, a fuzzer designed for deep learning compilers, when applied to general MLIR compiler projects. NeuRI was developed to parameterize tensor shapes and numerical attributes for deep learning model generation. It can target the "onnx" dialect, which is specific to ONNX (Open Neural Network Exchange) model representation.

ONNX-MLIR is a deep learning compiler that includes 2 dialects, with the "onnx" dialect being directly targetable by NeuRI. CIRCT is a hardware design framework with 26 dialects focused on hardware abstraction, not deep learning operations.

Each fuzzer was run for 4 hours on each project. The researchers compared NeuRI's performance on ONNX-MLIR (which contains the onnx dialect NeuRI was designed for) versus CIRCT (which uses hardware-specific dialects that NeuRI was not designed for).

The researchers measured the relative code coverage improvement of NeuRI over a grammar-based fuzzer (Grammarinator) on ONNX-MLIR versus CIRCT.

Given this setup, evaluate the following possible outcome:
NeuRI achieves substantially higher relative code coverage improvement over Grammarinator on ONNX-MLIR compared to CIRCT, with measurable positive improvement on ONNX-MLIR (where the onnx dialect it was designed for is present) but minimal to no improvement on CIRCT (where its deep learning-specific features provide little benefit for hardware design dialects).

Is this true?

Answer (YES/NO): NO